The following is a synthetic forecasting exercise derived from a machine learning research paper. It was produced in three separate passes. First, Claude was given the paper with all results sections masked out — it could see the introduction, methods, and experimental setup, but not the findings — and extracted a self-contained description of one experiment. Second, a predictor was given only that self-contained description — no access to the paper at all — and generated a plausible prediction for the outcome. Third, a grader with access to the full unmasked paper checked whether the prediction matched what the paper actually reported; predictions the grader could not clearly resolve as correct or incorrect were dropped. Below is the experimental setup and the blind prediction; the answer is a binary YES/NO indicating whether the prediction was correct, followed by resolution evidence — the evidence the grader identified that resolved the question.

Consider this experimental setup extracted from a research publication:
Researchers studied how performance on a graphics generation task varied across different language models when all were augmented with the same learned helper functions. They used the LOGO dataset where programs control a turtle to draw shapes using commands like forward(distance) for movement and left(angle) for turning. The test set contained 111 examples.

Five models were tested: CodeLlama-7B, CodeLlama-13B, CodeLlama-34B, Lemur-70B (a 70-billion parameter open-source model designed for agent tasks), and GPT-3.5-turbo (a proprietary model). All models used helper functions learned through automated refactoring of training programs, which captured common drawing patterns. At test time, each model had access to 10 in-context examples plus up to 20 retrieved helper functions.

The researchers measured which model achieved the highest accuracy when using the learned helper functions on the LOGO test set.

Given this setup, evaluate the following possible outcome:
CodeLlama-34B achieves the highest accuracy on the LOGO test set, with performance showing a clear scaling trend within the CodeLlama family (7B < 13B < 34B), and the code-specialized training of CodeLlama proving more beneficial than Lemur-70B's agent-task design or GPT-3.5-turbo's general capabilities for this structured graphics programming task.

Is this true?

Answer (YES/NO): NO